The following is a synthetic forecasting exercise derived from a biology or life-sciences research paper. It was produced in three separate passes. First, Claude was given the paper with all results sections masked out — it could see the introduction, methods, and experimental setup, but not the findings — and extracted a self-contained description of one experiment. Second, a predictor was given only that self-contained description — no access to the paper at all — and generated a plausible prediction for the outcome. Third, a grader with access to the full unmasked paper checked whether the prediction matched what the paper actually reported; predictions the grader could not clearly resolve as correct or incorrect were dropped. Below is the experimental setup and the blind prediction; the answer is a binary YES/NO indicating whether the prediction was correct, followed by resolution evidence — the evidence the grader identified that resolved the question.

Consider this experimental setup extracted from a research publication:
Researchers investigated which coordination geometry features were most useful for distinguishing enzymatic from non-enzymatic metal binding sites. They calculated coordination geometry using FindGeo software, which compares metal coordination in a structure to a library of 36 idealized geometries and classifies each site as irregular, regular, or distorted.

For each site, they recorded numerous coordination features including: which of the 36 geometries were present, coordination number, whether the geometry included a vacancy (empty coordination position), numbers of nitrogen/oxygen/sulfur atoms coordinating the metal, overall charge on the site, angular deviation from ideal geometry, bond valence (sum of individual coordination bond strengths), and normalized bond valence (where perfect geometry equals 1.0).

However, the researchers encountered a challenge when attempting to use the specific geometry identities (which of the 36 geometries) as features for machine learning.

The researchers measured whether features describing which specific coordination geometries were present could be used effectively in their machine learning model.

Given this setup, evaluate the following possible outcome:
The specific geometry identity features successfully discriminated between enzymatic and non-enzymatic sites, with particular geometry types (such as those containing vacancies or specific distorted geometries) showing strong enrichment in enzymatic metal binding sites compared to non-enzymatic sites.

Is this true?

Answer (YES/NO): NO